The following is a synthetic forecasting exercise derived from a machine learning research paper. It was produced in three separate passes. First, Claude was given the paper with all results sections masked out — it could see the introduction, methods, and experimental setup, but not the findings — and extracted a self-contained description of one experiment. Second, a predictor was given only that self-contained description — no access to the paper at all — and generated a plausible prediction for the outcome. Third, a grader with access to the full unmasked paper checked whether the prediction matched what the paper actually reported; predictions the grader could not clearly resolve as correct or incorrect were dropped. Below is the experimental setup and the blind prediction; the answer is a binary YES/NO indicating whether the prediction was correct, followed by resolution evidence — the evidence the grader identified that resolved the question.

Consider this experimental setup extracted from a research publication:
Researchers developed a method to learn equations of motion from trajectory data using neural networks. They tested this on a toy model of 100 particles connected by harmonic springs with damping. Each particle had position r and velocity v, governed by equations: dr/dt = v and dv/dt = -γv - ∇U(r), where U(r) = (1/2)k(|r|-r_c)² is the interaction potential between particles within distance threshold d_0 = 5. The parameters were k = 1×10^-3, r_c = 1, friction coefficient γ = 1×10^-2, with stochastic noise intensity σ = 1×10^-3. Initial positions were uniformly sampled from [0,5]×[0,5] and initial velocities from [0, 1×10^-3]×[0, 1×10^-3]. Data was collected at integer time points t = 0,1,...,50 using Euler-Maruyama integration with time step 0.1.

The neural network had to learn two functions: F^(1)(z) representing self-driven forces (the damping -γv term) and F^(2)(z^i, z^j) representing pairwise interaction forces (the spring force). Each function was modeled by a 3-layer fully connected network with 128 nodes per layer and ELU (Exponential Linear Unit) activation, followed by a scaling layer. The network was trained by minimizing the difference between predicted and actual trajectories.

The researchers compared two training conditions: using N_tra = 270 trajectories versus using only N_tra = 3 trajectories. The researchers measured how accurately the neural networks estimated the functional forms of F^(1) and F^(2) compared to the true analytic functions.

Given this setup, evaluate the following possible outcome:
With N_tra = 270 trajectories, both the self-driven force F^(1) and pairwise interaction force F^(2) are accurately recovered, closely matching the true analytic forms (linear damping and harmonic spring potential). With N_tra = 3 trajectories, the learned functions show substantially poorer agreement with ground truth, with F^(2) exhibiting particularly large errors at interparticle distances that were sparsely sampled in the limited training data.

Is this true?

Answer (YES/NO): NO